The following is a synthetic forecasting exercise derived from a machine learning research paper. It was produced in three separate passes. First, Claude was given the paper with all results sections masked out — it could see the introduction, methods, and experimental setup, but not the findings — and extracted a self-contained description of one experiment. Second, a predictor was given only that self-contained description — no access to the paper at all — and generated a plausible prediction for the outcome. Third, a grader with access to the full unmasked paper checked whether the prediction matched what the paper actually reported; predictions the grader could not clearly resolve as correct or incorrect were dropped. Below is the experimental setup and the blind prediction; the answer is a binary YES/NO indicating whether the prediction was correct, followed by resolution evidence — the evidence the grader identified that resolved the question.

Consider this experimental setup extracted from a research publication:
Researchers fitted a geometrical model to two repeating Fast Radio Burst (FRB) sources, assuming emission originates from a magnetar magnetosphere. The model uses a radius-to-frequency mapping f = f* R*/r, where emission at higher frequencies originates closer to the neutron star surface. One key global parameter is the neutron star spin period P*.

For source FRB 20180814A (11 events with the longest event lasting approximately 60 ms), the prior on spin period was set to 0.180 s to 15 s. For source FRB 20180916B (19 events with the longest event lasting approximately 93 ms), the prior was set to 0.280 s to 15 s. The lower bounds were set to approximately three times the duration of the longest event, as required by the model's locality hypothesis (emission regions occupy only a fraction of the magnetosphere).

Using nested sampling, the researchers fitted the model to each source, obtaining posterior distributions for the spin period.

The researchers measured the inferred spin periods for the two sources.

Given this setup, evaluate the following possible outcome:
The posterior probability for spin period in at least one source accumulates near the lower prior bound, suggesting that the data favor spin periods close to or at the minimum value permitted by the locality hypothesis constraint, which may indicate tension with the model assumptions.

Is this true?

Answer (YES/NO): NO